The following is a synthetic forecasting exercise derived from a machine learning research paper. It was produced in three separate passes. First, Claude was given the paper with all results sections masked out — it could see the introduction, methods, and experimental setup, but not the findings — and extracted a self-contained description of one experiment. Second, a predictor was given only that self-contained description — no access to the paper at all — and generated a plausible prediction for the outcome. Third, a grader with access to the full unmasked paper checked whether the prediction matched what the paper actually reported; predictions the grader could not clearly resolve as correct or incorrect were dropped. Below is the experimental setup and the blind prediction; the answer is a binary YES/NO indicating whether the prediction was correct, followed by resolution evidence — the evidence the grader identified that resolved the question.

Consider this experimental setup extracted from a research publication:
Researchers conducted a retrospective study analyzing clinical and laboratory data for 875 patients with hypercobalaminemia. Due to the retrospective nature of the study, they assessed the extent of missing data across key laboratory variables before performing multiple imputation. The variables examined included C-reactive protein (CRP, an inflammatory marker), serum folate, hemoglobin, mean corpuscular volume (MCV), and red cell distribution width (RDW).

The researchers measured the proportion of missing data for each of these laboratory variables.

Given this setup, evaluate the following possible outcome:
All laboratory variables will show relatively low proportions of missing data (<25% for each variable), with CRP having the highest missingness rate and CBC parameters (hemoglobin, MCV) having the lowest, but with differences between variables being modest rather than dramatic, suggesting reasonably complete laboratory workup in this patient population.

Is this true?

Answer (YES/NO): NO